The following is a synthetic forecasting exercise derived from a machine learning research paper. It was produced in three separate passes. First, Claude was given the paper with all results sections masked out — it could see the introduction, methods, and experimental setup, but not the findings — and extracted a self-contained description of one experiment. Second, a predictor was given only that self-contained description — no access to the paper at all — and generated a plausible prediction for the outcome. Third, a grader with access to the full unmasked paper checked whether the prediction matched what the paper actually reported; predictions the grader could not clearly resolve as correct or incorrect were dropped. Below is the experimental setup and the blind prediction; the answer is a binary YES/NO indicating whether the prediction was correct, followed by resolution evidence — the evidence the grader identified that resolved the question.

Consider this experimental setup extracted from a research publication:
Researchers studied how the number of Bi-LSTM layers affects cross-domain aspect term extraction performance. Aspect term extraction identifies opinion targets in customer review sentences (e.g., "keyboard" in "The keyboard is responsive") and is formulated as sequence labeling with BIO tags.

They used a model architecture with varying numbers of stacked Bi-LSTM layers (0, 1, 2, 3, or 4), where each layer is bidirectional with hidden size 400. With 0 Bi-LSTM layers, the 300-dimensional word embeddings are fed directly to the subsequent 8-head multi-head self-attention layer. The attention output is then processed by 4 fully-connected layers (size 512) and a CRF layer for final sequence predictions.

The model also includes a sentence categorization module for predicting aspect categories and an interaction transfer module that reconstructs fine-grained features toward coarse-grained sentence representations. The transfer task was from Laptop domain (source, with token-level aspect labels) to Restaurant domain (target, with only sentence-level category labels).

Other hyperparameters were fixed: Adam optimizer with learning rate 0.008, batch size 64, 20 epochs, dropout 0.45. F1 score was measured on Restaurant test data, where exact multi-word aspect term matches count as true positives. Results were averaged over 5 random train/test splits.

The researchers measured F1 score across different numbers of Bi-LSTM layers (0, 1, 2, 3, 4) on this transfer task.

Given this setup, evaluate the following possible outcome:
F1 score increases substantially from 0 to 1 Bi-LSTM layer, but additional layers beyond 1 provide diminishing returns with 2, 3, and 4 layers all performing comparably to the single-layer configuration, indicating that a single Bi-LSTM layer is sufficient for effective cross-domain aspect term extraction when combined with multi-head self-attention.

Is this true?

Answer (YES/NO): NO